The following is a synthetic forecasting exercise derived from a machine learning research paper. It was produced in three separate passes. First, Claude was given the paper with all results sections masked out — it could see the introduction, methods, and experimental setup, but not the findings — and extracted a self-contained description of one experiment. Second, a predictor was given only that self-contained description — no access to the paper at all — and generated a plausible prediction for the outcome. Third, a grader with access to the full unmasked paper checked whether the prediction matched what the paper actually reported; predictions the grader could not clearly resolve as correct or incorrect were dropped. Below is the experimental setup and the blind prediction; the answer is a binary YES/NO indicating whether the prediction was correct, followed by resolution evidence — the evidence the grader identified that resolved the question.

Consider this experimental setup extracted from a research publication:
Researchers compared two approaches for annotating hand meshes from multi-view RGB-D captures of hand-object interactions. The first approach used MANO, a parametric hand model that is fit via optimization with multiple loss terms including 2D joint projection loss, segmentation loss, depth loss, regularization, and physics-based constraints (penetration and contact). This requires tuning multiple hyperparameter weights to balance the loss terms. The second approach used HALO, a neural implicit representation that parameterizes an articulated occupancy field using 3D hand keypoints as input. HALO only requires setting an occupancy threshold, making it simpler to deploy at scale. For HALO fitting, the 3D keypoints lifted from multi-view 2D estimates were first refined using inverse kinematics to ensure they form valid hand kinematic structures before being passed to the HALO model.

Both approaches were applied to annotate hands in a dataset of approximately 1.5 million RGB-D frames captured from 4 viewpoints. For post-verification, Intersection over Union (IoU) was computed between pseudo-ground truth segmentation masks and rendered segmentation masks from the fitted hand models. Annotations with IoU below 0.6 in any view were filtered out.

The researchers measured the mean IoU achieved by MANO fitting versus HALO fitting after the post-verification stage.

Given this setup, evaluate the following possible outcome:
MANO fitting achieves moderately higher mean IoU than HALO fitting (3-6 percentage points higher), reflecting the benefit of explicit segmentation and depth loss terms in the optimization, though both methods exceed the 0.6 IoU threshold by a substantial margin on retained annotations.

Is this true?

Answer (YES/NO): NO